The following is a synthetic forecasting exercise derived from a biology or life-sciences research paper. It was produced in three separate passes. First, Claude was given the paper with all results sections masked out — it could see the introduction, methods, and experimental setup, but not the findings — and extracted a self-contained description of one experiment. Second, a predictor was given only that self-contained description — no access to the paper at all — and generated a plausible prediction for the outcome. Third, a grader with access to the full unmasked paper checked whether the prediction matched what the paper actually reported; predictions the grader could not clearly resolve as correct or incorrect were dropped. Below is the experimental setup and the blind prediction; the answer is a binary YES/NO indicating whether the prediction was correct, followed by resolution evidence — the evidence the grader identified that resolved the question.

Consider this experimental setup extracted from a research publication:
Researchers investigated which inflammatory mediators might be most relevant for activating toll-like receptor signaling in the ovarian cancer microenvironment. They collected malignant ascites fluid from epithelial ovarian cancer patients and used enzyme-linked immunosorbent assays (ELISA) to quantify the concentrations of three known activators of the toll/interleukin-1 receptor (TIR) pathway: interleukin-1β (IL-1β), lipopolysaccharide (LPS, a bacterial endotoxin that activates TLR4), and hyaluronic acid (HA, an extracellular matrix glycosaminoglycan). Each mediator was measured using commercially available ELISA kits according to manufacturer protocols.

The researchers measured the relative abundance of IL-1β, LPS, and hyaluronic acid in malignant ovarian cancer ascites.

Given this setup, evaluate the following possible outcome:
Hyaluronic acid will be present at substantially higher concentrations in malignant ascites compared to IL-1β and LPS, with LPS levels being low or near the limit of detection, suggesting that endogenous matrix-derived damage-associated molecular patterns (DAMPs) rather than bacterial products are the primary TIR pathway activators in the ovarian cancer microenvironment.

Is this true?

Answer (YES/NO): YES